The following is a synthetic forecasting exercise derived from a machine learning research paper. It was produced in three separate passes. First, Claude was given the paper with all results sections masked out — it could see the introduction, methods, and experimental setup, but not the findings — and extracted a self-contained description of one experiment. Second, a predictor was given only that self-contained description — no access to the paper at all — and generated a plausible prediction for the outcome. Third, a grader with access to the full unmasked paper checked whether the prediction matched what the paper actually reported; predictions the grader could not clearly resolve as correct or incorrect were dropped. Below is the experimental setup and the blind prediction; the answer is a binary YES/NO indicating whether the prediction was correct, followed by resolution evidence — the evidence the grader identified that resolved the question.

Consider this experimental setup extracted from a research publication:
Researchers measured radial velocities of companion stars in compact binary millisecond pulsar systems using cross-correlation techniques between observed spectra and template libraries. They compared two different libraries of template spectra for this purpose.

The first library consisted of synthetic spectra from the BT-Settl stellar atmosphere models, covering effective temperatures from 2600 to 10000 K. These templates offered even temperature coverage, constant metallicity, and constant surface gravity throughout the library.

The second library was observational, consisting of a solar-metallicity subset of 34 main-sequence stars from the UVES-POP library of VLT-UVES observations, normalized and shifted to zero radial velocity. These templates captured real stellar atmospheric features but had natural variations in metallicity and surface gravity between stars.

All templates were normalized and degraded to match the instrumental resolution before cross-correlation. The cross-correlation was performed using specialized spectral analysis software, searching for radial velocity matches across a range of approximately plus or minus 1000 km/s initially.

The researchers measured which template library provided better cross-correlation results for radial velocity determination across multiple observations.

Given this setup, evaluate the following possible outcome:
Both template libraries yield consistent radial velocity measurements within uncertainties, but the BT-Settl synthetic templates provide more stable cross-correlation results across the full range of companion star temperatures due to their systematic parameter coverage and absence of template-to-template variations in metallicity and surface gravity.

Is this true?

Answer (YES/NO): NO